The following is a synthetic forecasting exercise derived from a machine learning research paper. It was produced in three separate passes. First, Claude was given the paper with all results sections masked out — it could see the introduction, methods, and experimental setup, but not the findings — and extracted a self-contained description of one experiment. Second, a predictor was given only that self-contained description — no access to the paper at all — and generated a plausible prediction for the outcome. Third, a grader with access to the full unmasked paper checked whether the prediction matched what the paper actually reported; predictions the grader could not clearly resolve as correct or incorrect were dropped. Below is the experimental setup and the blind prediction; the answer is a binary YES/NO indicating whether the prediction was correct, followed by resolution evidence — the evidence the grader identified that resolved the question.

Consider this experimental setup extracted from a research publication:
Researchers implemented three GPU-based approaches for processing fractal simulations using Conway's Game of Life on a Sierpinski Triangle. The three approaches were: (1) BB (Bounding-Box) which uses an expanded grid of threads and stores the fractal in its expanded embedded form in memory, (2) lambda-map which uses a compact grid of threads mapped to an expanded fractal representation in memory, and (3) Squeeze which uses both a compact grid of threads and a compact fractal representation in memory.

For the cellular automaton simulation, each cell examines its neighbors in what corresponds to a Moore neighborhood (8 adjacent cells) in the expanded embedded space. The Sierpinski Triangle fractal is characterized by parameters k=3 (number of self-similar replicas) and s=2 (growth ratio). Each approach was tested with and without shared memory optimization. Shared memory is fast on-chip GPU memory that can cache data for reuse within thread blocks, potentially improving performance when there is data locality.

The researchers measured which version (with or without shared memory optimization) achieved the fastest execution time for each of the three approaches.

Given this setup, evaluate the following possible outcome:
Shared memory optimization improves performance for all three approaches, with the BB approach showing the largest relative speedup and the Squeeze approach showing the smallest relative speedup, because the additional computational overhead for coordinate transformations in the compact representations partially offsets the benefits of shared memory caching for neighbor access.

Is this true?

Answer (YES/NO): NO